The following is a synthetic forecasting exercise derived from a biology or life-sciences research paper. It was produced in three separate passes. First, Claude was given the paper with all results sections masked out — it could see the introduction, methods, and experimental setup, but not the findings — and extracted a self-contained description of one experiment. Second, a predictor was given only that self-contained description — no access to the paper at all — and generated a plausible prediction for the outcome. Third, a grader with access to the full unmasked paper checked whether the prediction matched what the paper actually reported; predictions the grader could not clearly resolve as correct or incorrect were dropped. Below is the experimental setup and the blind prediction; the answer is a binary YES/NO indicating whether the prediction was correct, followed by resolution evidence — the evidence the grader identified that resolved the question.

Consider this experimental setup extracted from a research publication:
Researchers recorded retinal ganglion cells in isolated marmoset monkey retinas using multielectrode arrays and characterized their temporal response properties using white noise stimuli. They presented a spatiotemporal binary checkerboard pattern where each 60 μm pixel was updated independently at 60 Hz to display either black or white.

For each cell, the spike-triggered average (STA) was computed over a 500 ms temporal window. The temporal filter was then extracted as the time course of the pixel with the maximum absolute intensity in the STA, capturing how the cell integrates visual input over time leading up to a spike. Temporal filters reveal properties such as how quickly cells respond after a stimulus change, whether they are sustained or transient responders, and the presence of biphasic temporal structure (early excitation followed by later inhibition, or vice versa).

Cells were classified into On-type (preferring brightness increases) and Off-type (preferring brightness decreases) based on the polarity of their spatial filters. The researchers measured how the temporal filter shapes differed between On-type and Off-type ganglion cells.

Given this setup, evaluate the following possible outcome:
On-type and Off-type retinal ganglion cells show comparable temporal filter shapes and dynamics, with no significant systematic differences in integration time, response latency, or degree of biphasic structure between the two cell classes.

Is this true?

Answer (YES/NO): YES